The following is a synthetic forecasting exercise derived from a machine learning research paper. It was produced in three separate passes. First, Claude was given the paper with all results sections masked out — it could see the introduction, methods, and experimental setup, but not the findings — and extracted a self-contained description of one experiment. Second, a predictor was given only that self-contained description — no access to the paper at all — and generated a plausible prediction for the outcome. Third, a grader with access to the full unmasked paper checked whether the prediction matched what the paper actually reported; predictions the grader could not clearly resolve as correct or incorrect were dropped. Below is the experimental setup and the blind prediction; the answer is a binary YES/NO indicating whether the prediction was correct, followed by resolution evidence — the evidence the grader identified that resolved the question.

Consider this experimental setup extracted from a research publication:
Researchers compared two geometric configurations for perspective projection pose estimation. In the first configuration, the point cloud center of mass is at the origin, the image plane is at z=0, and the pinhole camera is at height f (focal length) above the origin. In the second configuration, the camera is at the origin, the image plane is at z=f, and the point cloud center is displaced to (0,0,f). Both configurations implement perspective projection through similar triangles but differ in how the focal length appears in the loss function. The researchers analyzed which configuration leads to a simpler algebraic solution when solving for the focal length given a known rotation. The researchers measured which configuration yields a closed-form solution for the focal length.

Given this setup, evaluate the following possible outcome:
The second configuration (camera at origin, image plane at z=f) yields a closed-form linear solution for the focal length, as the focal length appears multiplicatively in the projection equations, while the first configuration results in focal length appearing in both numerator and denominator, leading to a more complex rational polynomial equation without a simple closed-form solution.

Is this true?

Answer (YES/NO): NO